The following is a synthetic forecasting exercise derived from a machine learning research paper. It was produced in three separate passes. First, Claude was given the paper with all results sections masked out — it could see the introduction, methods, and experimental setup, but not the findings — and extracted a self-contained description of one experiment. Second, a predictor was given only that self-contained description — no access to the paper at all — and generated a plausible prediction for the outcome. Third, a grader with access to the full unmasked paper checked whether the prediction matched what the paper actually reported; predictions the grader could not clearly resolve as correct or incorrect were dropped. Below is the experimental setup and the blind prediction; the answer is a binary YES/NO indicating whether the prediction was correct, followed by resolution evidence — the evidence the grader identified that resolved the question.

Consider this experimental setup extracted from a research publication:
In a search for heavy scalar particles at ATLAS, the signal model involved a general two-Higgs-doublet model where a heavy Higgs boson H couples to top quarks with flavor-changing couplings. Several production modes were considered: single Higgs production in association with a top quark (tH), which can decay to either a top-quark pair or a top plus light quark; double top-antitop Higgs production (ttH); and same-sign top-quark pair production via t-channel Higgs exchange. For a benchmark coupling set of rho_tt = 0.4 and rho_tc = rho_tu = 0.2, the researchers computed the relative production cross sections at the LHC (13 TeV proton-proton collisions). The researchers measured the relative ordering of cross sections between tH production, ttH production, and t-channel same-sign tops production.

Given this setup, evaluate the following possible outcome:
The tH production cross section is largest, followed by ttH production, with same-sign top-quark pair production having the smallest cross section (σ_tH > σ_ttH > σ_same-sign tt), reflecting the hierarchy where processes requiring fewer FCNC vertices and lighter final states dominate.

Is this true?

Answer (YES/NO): YES